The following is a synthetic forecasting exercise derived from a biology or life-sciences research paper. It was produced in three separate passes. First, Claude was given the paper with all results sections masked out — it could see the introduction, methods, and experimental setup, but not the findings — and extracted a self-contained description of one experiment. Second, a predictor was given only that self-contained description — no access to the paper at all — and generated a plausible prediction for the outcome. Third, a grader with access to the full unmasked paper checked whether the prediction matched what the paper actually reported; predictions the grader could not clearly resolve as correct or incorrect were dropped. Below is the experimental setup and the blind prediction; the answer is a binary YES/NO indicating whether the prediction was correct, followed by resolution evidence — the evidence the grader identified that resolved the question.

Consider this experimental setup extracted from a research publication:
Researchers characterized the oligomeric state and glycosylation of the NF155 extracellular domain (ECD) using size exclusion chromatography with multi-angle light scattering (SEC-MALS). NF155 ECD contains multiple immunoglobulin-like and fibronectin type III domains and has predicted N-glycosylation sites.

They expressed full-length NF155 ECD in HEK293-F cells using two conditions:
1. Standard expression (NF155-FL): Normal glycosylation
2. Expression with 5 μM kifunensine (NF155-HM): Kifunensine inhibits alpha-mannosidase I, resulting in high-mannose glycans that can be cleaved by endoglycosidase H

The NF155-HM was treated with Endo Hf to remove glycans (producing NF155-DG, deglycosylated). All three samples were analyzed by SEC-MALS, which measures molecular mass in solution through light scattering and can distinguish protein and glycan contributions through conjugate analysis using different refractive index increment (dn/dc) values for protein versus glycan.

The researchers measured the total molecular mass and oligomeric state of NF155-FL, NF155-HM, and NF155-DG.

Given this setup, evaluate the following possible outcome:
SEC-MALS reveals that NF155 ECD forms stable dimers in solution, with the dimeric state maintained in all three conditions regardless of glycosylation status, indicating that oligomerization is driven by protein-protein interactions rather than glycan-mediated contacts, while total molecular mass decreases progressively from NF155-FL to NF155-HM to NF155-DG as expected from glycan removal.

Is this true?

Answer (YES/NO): NO